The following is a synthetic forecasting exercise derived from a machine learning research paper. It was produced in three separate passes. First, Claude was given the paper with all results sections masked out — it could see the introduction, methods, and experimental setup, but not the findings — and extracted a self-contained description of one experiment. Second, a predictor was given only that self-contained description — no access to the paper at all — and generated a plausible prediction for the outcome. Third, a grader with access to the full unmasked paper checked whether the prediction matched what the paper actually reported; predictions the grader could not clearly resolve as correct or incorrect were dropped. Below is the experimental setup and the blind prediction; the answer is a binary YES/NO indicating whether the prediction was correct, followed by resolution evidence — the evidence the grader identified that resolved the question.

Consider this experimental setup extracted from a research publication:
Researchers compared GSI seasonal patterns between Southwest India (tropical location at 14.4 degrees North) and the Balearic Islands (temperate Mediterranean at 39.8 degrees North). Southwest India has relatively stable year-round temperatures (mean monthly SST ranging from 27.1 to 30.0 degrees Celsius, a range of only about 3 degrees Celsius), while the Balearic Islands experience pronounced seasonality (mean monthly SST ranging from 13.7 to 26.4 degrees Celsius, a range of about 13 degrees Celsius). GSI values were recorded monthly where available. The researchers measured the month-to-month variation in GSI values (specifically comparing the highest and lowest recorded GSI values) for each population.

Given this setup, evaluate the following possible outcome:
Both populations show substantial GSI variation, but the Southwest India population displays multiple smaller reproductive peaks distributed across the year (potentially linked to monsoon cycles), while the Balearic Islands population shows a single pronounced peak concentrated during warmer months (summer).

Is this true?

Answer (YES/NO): NO